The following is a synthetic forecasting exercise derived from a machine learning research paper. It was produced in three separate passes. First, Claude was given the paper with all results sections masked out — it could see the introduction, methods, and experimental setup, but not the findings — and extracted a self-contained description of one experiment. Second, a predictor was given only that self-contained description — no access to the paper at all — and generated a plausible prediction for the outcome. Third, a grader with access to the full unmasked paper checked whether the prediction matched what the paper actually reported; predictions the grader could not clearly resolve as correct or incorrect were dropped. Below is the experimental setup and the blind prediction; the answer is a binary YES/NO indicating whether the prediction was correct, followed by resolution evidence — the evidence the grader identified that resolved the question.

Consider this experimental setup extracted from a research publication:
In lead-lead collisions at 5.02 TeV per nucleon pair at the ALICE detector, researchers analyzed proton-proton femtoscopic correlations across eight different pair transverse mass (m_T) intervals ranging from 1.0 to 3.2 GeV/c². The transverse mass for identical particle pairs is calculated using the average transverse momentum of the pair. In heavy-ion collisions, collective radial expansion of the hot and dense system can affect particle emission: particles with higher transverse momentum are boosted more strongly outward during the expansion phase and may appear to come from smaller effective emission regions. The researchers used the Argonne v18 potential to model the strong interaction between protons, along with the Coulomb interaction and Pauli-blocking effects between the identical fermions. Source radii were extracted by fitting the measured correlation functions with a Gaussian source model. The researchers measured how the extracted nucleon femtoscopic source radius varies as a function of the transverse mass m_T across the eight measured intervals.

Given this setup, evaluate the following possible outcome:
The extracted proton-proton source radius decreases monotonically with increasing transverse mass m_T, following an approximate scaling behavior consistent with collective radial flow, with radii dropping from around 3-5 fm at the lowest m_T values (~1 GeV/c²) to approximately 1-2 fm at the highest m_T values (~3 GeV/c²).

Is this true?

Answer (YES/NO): NO